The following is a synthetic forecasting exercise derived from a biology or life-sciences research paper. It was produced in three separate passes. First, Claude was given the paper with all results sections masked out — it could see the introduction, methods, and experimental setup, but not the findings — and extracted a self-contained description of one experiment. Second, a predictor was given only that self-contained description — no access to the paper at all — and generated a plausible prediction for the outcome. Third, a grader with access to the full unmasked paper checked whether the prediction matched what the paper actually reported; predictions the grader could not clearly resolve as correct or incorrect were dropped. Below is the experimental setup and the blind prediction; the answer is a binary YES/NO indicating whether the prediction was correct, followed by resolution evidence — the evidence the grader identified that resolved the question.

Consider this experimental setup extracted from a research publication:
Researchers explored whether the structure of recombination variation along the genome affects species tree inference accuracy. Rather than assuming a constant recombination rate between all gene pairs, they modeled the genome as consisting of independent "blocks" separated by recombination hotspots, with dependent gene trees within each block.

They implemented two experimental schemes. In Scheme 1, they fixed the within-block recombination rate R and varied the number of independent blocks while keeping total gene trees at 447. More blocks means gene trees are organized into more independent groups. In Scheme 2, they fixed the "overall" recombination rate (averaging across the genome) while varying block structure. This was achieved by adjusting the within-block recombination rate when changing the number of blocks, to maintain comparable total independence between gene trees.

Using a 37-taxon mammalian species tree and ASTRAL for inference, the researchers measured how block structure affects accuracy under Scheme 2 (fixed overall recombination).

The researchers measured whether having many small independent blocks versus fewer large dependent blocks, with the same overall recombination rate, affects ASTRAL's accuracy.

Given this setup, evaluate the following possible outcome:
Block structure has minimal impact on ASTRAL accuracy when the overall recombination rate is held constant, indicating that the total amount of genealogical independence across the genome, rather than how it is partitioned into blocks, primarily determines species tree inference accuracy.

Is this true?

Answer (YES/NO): NO